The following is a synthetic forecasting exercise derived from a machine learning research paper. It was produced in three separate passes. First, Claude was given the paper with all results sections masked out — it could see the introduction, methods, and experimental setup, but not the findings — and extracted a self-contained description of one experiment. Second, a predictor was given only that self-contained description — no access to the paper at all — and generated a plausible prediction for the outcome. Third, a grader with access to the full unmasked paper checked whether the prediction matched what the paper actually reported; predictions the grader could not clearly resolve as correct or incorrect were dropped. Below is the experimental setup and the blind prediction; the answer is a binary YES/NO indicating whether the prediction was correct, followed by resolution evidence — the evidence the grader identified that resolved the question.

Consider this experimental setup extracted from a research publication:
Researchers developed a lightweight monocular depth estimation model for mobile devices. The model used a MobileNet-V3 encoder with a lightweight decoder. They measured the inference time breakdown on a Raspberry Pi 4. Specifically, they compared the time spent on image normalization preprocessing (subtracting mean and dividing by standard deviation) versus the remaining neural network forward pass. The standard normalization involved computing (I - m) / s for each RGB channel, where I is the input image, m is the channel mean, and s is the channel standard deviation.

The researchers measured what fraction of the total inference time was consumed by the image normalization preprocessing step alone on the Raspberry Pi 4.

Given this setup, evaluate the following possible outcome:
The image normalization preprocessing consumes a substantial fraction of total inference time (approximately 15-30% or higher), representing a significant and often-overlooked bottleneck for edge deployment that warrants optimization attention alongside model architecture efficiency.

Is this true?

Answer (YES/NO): YES